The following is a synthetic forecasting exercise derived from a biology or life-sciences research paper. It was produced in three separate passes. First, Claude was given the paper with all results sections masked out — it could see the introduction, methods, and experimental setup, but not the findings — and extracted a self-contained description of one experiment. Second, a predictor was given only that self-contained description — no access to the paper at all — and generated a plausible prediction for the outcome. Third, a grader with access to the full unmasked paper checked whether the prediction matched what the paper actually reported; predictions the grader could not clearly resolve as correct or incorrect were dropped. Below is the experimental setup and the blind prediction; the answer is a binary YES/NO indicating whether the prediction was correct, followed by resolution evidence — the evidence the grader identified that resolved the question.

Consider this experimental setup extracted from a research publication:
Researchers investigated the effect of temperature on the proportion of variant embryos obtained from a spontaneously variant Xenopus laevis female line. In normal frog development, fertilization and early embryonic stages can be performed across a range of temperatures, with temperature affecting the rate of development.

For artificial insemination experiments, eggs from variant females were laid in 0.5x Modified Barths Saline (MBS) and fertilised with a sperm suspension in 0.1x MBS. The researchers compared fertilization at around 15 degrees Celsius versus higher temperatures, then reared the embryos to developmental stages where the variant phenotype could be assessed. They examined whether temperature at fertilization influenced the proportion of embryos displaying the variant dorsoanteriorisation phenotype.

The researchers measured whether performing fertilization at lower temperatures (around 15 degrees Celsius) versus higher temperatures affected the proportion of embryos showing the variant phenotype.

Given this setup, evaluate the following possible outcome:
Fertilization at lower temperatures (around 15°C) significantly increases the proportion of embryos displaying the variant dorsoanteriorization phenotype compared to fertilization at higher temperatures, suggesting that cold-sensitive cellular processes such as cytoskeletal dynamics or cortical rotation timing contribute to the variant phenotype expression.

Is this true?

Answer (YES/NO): YES